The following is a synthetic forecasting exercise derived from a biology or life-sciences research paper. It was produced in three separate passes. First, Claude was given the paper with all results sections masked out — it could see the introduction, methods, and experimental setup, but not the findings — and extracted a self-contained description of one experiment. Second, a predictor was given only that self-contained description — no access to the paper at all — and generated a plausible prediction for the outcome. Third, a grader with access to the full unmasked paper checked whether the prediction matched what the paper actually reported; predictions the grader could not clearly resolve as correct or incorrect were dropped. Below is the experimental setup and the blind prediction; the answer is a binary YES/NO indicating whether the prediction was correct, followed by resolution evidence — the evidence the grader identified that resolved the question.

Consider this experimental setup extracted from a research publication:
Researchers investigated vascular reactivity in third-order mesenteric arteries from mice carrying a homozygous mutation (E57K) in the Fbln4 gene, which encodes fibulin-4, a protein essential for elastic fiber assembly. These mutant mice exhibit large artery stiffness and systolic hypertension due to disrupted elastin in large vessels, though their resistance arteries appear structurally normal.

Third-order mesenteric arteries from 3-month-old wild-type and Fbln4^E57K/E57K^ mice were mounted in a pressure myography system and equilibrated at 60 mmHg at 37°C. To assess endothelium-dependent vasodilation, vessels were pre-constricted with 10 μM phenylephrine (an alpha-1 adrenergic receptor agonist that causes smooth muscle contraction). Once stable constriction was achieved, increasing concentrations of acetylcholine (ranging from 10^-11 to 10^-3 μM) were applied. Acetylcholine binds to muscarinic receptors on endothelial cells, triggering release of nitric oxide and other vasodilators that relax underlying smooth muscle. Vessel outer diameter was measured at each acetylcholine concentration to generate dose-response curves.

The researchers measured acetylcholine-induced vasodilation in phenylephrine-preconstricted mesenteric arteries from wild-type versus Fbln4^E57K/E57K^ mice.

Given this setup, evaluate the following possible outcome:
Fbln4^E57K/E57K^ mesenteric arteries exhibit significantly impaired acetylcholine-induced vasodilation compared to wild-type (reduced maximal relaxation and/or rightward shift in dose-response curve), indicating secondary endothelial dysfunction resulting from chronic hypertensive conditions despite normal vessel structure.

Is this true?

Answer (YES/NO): YES